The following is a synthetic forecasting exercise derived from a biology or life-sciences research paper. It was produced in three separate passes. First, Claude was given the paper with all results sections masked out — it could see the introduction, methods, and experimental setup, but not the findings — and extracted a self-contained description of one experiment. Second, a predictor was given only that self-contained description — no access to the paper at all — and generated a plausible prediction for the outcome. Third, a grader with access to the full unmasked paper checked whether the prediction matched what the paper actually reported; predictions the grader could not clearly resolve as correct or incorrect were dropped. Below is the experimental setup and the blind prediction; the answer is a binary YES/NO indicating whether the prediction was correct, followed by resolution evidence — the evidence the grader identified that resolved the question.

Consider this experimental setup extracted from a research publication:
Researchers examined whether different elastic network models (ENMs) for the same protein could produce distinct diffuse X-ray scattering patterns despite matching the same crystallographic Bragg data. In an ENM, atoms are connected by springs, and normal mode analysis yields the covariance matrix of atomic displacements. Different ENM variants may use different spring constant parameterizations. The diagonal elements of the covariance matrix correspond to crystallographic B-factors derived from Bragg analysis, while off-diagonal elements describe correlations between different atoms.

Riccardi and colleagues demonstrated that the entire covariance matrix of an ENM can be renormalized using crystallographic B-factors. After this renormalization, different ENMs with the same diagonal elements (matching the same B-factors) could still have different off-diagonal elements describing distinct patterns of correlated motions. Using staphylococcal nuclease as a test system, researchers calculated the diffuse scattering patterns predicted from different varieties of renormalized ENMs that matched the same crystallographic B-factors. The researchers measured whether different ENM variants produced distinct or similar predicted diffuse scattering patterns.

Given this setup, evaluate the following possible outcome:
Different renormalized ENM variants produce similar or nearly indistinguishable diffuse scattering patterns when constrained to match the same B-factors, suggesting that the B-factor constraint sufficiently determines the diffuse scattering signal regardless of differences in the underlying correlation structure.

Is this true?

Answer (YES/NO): NO